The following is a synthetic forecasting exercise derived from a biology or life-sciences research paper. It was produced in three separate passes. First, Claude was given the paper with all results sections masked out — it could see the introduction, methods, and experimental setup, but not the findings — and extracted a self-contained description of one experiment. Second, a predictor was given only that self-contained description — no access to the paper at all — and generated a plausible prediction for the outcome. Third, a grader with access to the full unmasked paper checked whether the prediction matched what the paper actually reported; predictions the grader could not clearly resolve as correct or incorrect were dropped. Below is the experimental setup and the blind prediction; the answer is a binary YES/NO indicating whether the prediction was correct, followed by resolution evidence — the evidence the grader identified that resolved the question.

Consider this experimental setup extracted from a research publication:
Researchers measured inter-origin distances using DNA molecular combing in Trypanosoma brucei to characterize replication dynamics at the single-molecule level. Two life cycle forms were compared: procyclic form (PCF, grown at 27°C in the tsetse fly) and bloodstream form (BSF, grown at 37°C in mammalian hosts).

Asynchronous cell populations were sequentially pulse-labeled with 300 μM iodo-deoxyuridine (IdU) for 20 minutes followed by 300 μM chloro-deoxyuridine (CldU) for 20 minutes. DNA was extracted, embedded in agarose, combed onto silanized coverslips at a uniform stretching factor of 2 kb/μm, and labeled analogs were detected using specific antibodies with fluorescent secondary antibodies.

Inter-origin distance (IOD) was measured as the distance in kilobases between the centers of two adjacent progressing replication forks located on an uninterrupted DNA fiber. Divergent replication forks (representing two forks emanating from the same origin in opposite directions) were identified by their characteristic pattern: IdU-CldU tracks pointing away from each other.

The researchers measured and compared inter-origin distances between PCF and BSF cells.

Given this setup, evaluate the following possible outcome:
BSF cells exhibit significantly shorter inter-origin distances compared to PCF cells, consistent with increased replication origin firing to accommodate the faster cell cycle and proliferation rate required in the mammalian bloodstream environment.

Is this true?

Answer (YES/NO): NO